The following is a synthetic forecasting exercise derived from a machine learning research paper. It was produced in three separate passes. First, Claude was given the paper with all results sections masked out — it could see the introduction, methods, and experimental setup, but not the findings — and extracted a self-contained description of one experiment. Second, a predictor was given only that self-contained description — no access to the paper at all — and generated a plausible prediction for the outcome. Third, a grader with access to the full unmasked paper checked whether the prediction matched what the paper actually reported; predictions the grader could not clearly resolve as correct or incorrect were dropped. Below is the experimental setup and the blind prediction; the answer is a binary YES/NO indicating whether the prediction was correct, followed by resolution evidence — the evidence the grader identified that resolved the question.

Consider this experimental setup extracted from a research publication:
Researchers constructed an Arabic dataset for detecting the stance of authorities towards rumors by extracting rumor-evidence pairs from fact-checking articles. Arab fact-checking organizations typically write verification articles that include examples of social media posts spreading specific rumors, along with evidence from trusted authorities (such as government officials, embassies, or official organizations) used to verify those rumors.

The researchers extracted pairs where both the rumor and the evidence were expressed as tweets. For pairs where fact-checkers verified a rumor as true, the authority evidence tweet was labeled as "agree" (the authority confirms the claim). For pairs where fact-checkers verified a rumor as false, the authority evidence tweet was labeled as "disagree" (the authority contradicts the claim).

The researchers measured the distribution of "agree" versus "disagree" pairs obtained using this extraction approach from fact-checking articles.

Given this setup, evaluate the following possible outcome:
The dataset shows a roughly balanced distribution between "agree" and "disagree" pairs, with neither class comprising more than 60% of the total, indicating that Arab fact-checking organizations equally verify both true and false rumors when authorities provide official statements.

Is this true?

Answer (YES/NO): NO